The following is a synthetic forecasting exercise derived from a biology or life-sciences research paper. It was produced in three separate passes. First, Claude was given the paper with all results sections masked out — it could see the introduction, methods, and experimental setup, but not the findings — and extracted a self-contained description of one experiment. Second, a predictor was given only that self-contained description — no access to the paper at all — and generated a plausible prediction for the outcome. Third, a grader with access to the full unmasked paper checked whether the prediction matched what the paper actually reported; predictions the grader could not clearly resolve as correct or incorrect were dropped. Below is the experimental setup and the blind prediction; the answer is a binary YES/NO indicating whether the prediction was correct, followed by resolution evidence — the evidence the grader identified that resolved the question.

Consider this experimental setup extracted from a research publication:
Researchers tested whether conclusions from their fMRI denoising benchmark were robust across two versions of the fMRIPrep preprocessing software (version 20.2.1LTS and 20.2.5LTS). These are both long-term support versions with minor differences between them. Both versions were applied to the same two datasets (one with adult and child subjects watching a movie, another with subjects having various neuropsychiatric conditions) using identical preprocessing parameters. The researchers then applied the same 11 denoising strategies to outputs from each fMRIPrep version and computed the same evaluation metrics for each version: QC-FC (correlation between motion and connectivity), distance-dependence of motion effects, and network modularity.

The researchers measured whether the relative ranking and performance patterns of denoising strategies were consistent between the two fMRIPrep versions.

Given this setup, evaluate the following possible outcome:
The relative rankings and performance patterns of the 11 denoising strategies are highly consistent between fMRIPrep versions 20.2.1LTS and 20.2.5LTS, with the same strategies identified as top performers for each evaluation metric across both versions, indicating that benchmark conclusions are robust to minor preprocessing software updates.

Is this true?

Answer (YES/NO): NO